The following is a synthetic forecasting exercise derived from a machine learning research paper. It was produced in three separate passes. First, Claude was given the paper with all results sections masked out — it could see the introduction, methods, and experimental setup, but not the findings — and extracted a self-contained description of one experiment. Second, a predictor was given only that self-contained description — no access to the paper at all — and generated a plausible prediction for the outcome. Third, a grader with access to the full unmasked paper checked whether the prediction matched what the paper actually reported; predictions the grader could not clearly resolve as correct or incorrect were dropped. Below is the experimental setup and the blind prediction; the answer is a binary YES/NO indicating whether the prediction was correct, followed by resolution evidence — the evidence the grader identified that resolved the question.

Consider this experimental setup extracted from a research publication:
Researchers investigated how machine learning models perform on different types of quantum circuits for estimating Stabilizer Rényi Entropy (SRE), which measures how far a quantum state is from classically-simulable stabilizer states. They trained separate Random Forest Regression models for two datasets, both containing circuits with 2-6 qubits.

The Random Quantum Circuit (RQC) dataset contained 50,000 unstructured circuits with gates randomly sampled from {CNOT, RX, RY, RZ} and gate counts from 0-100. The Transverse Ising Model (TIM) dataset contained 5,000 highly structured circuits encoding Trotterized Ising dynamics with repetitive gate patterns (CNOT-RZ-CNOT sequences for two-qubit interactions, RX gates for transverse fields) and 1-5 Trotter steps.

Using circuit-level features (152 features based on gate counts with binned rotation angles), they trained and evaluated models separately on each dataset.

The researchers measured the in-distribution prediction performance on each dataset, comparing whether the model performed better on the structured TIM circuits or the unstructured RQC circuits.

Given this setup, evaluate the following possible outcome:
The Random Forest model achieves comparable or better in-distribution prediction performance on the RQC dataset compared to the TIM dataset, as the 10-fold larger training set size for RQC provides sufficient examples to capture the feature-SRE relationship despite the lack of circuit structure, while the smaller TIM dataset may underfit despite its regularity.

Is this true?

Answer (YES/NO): NO